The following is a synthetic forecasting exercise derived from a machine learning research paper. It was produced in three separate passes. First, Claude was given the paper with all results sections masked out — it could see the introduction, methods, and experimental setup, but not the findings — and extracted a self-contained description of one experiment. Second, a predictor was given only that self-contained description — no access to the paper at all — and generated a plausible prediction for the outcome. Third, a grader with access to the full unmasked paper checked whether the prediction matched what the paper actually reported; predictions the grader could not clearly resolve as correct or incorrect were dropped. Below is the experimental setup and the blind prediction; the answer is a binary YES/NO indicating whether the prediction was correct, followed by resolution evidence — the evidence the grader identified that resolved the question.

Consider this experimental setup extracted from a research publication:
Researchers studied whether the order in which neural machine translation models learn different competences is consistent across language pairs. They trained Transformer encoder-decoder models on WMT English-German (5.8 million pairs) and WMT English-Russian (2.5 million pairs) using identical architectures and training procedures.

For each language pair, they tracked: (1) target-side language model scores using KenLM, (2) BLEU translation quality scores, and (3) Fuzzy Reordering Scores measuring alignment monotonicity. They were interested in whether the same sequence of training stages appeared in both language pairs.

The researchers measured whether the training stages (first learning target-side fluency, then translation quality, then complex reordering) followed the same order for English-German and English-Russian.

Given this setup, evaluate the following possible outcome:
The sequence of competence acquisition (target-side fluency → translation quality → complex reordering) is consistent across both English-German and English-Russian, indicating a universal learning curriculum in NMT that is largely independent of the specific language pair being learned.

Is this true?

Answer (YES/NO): YES